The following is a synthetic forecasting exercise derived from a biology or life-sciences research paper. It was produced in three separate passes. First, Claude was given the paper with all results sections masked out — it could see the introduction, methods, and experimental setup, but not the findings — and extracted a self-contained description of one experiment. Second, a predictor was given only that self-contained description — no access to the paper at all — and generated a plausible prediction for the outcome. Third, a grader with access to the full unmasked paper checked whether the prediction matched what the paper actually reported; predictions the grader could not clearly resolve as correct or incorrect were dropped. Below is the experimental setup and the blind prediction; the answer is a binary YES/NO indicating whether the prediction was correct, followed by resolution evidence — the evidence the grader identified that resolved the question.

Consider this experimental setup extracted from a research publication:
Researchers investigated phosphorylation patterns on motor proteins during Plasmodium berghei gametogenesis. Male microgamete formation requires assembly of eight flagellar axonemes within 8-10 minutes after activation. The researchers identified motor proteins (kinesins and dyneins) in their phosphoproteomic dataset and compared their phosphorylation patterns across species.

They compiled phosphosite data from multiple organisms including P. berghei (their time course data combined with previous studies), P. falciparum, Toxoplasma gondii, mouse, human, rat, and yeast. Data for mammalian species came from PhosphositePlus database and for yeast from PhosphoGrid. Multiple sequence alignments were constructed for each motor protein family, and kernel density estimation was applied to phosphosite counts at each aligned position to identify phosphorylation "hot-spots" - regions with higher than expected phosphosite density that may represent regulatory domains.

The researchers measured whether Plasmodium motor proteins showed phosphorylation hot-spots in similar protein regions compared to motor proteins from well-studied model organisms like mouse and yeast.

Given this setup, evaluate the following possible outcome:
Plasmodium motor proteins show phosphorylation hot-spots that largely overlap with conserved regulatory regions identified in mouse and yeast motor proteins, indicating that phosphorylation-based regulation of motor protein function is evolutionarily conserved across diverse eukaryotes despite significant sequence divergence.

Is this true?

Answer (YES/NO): NO